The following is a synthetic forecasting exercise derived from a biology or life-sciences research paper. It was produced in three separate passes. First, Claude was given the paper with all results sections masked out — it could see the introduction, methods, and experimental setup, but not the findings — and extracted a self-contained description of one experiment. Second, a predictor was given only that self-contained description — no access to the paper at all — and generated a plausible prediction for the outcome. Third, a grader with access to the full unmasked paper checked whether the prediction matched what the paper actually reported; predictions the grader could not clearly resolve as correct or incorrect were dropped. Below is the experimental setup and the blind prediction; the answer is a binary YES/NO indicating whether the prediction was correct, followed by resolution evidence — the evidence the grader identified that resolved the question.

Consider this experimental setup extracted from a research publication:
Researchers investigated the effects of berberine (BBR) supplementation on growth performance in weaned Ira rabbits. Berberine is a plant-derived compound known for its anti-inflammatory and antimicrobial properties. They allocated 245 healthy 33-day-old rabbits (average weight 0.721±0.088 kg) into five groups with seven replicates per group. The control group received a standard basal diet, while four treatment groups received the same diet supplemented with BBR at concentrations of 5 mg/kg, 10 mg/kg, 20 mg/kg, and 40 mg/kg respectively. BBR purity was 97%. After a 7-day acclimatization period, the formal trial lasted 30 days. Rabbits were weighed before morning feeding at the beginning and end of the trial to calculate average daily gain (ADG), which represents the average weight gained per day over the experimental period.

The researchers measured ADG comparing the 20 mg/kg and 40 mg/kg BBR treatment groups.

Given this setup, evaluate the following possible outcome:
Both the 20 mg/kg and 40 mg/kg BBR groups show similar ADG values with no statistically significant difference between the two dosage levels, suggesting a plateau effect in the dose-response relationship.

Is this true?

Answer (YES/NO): NO